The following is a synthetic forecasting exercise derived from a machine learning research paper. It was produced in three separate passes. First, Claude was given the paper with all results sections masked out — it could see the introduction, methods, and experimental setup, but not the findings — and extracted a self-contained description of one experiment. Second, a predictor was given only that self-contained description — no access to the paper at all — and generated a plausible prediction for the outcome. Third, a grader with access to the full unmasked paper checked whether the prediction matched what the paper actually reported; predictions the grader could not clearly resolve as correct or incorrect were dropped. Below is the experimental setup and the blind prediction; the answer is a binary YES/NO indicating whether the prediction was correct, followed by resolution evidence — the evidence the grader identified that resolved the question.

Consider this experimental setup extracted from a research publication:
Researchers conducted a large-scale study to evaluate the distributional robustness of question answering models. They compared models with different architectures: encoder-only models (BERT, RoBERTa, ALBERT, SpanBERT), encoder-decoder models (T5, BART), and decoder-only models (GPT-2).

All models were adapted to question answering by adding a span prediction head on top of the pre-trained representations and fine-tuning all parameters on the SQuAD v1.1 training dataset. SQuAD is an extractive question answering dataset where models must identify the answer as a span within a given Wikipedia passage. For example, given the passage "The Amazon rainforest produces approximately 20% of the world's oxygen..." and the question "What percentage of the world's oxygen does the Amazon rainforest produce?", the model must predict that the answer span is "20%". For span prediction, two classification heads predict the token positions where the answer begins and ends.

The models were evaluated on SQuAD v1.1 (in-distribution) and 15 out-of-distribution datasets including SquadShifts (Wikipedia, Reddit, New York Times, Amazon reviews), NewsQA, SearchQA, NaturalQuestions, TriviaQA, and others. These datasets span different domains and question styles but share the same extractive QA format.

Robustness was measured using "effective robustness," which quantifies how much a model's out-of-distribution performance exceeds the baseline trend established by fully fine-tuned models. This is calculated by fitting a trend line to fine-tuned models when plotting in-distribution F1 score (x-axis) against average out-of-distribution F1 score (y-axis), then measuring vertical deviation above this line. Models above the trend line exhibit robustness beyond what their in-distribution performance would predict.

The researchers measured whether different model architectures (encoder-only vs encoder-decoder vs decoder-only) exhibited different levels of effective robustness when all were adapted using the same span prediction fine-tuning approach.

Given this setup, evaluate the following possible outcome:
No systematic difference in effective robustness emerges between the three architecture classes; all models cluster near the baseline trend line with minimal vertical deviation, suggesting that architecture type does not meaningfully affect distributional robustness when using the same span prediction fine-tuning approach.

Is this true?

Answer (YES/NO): YES